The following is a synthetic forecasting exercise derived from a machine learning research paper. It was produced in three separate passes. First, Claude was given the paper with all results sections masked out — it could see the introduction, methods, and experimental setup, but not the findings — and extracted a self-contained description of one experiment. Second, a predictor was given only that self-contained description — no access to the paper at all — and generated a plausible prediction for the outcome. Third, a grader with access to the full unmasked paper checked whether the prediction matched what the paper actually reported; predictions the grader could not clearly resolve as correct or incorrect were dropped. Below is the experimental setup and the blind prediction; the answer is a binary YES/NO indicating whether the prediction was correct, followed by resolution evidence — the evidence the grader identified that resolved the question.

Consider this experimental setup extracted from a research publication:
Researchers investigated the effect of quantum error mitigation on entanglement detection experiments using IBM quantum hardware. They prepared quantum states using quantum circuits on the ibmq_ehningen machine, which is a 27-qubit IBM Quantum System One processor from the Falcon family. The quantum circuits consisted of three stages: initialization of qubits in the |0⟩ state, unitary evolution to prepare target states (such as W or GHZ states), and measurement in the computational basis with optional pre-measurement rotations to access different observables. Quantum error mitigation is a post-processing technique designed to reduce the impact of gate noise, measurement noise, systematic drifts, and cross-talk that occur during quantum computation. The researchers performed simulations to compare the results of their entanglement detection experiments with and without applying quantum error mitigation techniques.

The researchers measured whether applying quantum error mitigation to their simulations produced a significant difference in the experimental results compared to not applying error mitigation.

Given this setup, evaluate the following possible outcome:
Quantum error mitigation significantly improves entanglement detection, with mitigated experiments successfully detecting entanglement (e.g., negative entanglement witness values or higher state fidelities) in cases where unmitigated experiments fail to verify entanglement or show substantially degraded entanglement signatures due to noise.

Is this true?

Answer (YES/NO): NO